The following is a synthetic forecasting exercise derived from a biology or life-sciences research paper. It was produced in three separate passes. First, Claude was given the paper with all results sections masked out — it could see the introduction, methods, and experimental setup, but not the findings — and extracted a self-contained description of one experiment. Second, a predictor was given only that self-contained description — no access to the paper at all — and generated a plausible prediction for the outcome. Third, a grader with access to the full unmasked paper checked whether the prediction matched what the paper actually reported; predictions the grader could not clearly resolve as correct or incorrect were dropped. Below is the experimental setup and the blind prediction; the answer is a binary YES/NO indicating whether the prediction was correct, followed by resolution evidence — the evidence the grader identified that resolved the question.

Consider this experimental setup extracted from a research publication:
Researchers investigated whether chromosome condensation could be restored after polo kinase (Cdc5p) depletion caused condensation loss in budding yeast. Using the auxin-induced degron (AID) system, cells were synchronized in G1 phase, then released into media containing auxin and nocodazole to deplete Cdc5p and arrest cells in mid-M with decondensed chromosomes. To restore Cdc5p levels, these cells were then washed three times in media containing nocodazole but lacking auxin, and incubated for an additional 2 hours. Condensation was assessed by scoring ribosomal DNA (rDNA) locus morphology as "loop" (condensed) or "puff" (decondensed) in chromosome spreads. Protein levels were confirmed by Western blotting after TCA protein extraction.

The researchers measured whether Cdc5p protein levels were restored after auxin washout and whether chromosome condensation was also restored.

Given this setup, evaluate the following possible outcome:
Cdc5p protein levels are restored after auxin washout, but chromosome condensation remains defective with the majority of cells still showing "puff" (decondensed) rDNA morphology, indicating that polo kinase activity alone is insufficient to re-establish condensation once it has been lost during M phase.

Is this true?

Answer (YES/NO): NO